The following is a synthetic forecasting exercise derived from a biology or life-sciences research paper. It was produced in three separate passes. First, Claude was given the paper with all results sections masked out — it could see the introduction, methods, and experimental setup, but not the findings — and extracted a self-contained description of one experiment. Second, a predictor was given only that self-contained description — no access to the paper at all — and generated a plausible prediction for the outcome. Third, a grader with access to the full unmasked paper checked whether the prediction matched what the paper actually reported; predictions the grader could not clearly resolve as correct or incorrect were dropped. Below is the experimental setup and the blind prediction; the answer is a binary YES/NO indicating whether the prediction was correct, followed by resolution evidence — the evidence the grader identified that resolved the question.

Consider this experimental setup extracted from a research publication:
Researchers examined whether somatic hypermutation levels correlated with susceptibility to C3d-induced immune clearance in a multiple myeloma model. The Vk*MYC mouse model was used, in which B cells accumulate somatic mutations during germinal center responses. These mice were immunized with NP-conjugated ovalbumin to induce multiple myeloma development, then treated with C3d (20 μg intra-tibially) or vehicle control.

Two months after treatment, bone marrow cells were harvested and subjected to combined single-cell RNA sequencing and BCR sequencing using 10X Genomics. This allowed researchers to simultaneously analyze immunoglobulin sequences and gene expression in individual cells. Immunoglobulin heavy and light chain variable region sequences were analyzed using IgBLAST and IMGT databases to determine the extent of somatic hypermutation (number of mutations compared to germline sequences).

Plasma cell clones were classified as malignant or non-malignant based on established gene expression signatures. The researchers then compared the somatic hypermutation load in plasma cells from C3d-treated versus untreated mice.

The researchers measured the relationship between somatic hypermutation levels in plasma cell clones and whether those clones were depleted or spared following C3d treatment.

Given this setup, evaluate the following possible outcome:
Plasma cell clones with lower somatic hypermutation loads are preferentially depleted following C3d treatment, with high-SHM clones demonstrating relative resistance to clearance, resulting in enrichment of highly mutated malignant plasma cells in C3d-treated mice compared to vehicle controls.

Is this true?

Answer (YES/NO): NO